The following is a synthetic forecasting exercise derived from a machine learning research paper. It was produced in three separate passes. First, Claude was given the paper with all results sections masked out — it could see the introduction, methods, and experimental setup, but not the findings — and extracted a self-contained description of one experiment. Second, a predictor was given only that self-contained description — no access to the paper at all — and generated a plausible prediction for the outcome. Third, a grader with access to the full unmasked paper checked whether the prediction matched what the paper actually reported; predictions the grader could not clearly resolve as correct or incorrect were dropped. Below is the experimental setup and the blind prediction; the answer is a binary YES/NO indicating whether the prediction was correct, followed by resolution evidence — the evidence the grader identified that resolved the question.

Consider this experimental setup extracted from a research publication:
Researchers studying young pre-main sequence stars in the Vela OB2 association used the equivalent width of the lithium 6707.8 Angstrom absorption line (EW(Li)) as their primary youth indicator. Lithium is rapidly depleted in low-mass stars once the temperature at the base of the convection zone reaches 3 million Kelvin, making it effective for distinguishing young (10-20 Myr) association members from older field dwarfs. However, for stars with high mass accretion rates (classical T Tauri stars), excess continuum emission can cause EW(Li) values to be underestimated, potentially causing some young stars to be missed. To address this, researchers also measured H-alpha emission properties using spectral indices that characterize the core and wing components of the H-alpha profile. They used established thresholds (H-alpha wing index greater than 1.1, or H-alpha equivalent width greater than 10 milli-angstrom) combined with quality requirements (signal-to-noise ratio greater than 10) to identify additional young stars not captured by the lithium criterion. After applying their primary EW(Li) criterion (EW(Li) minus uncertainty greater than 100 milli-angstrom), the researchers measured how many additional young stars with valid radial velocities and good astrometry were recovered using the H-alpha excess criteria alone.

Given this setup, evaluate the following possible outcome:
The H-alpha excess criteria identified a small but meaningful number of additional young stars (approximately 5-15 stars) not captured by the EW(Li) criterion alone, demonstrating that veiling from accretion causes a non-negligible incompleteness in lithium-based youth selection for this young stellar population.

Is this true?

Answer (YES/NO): YES